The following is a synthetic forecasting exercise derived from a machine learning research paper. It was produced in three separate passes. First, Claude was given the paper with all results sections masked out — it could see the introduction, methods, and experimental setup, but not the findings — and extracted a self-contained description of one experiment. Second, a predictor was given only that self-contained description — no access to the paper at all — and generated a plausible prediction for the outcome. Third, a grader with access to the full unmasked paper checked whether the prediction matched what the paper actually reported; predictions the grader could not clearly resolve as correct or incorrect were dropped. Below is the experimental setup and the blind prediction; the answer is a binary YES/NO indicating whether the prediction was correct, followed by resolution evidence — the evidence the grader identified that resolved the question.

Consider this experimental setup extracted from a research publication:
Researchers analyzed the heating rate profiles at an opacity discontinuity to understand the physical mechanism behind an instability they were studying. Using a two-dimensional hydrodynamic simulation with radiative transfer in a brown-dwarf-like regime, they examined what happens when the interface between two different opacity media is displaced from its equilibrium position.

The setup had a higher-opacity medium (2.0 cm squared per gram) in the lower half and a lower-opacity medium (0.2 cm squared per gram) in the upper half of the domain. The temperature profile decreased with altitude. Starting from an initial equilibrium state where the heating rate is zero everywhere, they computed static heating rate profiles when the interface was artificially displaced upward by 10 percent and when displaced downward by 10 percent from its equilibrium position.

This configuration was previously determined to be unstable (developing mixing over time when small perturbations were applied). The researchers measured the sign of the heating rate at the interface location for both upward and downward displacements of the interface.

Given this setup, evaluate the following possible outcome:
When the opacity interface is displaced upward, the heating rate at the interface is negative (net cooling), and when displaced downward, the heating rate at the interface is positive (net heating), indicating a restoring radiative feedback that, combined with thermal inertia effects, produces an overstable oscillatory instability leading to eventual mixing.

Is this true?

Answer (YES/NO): NO